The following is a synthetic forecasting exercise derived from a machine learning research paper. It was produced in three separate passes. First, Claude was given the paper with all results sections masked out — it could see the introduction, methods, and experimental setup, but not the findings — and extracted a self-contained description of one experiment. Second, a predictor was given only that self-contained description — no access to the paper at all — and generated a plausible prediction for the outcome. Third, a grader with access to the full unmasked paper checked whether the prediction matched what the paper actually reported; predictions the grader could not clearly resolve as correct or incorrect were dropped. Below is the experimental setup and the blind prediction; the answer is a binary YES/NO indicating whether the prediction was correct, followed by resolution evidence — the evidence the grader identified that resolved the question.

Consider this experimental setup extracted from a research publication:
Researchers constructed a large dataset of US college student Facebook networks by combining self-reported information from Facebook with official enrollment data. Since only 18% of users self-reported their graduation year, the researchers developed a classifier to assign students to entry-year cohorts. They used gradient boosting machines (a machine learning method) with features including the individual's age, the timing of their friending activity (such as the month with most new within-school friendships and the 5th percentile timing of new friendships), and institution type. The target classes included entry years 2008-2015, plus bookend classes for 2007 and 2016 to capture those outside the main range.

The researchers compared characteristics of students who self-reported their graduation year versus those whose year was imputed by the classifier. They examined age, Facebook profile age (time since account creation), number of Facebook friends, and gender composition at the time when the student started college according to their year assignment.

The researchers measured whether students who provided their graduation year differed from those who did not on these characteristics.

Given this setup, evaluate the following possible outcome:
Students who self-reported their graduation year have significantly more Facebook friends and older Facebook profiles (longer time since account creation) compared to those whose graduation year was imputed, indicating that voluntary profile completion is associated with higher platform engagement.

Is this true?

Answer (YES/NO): NO